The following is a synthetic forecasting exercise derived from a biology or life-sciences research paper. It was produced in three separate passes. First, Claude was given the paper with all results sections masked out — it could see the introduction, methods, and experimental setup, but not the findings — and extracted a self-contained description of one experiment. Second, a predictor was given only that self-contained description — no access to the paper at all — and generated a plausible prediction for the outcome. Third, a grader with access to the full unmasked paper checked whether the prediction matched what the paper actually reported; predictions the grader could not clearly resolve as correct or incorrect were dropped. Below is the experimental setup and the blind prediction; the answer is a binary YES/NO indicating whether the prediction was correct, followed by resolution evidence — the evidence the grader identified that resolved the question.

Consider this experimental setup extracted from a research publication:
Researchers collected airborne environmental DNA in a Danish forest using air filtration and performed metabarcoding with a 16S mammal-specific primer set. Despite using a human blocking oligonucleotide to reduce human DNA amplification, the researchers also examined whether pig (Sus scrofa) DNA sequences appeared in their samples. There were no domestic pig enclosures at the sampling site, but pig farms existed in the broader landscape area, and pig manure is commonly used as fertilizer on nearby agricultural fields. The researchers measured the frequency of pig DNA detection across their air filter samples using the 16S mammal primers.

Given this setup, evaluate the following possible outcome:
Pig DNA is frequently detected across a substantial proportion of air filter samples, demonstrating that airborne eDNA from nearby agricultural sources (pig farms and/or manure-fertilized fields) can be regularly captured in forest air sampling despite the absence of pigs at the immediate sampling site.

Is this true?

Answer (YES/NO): YES